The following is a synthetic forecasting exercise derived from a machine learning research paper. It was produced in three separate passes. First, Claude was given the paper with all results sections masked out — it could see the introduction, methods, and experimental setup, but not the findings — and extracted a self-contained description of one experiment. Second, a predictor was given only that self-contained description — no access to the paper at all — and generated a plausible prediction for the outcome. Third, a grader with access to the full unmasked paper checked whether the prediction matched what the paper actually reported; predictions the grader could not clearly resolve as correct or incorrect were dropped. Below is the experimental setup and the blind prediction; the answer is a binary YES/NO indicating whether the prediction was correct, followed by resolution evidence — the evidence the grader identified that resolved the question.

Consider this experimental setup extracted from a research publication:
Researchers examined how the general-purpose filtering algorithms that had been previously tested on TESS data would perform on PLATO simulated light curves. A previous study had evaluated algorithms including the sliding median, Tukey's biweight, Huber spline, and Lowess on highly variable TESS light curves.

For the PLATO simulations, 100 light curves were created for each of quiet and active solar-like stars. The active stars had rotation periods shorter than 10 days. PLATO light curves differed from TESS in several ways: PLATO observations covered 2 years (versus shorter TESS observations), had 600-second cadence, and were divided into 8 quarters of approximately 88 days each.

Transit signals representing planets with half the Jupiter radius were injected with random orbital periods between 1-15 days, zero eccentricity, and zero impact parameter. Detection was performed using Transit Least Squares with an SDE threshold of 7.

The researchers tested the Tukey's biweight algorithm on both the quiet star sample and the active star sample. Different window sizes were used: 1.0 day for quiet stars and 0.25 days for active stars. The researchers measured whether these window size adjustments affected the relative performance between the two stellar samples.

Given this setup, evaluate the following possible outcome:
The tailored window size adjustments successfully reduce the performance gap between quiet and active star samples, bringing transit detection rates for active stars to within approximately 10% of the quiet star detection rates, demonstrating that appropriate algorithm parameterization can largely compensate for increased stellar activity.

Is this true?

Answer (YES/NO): NO